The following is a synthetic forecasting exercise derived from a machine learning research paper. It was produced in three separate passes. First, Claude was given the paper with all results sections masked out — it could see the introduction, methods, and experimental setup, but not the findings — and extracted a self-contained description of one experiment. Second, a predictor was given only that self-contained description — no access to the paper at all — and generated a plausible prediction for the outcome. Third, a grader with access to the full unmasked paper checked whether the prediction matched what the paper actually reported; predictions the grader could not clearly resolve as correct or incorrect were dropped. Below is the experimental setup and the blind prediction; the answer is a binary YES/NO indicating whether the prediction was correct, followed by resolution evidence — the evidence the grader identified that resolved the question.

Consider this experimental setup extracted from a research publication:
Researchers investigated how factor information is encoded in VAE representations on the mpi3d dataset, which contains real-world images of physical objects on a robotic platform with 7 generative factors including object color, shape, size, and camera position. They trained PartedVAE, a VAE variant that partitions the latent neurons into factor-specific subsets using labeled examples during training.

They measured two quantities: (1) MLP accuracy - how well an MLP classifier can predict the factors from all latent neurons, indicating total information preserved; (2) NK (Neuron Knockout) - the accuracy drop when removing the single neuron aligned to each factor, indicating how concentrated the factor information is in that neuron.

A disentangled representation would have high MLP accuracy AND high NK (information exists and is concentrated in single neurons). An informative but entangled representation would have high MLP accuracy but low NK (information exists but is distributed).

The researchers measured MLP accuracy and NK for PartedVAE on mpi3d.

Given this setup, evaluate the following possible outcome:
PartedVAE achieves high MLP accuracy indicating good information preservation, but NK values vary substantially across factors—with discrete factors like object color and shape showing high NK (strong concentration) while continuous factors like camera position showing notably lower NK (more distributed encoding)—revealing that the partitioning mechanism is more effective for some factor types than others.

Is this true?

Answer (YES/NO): NO